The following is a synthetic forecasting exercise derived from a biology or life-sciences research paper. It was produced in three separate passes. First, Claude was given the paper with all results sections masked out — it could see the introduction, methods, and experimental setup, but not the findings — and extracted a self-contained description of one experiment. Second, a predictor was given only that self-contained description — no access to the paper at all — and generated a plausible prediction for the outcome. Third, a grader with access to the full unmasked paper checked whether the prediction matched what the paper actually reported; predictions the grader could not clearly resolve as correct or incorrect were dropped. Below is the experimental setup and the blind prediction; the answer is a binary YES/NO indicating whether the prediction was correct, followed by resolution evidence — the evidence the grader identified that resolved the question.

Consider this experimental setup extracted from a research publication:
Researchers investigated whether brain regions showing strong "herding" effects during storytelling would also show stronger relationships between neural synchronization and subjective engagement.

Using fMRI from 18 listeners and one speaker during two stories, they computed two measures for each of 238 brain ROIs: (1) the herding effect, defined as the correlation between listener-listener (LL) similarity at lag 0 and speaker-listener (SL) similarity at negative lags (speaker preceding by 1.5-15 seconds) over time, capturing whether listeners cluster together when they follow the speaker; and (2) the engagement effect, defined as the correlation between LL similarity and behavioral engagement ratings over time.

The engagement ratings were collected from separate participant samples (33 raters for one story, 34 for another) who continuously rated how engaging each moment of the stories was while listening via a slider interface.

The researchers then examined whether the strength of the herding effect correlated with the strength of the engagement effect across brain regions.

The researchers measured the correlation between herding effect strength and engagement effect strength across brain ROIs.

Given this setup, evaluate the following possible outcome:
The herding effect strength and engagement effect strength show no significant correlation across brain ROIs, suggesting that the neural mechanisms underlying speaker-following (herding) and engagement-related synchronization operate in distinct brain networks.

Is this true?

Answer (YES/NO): NO